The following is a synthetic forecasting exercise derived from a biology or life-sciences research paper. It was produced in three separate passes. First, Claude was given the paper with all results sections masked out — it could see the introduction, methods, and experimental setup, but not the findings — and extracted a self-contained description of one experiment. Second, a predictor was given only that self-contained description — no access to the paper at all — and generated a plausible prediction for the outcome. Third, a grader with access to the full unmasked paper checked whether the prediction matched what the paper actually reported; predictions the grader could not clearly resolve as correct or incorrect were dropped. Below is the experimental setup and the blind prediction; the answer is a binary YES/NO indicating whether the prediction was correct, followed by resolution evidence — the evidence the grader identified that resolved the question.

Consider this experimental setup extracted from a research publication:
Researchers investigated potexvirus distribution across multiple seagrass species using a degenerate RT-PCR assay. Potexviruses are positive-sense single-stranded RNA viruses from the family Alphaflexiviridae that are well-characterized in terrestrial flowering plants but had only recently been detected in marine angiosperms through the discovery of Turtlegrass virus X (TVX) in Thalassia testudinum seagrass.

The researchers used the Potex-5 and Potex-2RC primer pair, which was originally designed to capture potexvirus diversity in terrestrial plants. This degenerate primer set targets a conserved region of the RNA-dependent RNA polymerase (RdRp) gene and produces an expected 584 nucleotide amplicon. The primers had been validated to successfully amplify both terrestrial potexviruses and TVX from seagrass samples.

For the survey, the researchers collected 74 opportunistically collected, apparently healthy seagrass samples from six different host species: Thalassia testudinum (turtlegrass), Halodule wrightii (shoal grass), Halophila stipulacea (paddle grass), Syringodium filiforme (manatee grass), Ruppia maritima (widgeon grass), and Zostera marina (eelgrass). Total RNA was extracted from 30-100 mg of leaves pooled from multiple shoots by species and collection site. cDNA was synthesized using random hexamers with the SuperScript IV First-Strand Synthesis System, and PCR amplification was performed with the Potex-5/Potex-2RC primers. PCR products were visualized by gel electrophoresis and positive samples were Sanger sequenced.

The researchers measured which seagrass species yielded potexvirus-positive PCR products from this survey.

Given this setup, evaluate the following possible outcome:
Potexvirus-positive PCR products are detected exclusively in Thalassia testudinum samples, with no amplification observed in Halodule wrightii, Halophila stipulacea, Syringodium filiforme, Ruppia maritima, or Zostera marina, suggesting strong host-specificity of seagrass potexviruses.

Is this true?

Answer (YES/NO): YES